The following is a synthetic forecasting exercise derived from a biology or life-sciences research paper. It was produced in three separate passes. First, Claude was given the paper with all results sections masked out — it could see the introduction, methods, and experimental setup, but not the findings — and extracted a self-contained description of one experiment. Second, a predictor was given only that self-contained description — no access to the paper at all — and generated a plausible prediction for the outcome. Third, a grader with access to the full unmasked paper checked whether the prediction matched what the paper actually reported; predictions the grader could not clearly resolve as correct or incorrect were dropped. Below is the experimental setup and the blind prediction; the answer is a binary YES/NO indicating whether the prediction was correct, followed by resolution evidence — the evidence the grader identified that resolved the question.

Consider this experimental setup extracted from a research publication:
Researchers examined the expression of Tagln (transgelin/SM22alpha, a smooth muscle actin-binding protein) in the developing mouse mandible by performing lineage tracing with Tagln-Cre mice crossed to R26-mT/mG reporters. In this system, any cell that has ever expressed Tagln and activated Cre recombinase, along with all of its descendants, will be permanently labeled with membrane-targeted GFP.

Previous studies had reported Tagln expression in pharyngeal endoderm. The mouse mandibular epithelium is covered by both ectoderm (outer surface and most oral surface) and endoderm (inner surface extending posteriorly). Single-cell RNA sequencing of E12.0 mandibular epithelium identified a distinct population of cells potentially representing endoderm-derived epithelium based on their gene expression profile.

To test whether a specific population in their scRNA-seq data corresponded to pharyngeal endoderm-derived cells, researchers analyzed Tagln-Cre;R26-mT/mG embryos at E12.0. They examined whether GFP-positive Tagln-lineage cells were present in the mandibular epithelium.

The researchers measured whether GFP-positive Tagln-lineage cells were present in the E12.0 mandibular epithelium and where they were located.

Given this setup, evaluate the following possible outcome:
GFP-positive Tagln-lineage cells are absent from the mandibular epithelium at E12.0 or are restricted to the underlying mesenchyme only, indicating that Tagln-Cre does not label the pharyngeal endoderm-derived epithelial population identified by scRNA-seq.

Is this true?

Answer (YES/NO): NO